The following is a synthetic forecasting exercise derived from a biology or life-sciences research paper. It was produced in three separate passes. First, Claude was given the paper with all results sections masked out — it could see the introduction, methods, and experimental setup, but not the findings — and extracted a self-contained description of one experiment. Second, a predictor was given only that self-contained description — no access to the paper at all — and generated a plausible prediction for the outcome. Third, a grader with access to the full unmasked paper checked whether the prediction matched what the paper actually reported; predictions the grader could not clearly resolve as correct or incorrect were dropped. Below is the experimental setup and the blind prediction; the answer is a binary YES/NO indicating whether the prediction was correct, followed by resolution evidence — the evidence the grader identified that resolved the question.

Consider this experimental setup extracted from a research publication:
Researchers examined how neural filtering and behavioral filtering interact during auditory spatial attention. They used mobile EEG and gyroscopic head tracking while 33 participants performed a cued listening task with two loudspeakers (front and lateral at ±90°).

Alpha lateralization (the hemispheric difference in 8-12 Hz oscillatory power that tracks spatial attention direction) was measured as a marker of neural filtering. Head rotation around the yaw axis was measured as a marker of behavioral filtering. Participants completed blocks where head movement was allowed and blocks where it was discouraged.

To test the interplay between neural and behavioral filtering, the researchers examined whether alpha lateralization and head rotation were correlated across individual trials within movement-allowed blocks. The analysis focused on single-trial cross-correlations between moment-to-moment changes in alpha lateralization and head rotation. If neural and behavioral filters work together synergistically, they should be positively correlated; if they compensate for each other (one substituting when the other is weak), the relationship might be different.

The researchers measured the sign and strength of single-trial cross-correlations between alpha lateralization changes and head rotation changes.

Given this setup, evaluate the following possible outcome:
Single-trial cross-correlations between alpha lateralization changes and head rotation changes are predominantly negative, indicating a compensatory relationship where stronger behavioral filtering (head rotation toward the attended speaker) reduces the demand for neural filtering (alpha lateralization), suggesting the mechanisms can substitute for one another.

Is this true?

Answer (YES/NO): NO